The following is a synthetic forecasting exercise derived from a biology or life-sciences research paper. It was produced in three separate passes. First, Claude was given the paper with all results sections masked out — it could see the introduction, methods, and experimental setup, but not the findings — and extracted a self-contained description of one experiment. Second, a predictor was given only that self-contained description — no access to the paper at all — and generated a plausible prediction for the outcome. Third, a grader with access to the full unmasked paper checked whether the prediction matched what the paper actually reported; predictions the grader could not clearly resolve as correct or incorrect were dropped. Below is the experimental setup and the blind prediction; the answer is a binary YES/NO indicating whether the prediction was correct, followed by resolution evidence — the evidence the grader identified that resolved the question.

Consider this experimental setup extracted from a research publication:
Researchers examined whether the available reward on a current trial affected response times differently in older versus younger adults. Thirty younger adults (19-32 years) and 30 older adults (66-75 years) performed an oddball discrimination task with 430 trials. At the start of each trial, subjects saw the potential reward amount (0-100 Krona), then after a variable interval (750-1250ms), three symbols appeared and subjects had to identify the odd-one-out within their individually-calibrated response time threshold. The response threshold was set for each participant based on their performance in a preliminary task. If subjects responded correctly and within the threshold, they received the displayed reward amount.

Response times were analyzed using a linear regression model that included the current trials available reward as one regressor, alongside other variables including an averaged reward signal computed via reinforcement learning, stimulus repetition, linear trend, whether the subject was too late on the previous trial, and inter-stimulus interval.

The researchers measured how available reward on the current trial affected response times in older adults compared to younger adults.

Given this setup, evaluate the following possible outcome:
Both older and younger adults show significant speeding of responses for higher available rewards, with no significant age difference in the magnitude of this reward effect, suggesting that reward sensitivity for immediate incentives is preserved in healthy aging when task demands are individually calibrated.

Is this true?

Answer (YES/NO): NO